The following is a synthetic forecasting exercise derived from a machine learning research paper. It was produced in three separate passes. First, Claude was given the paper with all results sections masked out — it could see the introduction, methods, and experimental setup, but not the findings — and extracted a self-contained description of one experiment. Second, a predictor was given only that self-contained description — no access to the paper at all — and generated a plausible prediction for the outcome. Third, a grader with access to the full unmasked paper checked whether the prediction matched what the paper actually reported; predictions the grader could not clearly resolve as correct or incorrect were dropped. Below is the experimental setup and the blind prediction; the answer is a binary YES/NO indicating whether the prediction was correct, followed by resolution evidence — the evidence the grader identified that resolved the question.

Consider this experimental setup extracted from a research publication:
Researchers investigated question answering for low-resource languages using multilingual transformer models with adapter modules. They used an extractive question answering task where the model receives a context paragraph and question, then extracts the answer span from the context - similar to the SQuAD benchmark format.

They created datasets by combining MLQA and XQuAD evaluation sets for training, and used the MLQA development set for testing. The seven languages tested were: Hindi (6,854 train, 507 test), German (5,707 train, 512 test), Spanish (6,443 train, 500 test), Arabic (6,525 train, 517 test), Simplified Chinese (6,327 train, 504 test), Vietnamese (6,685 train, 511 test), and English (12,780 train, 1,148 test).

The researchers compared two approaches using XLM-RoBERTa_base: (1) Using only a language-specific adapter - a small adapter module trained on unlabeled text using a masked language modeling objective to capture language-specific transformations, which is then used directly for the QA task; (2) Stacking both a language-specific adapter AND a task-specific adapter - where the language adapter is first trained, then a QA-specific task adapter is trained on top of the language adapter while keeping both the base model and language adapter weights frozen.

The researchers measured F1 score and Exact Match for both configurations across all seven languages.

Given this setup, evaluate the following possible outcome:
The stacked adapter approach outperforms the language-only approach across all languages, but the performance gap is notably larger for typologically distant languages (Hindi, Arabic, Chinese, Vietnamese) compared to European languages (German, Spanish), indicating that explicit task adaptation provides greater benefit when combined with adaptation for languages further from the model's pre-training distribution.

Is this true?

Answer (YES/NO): NO